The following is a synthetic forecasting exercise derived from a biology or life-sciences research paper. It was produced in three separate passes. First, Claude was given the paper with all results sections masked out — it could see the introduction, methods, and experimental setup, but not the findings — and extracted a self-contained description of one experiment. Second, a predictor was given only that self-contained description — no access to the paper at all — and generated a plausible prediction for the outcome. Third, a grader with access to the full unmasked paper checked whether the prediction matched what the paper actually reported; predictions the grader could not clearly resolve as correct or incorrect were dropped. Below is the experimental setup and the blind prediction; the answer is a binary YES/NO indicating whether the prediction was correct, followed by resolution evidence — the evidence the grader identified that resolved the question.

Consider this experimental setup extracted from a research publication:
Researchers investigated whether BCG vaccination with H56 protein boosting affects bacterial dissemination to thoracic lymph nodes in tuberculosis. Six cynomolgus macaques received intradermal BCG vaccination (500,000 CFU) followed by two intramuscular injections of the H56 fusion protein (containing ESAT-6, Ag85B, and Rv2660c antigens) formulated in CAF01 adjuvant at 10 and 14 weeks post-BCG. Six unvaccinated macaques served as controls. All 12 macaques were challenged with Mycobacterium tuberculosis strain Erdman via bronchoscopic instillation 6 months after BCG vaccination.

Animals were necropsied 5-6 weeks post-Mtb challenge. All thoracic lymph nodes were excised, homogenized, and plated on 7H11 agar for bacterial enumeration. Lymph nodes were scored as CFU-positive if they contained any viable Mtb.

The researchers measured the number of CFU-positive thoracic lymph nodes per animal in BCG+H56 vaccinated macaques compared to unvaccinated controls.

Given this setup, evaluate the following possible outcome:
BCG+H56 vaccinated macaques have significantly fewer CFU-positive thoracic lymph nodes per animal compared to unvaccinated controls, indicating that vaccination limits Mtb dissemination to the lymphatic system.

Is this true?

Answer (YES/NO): NO